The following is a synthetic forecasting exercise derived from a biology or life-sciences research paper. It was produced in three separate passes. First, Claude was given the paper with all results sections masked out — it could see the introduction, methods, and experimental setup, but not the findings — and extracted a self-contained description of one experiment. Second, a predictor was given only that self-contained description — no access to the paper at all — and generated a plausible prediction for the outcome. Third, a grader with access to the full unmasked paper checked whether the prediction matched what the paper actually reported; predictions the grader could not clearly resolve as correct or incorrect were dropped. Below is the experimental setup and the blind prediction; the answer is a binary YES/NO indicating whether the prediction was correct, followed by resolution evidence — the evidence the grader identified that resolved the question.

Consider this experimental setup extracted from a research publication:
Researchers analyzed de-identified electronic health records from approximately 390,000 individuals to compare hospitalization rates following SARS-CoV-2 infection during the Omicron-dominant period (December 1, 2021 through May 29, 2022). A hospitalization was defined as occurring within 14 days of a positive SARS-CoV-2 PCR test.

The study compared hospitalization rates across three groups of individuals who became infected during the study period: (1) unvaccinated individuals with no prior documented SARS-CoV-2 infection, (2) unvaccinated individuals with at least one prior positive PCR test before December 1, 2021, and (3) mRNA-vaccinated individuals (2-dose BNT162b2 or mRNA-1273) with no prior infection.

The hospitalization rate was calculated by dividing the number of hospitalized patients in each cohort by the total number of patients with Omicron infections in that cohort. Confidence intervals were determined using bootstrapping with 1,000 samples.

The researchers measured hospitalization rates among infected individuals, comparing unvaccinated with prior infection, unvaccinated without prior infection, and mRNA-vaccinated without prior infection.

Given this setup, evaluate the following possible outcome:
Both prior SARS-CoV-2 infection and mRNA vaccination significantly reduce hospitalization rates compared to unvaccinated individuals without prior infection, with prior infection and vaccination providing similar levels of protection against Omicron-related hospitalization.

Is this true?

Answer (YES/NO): YES